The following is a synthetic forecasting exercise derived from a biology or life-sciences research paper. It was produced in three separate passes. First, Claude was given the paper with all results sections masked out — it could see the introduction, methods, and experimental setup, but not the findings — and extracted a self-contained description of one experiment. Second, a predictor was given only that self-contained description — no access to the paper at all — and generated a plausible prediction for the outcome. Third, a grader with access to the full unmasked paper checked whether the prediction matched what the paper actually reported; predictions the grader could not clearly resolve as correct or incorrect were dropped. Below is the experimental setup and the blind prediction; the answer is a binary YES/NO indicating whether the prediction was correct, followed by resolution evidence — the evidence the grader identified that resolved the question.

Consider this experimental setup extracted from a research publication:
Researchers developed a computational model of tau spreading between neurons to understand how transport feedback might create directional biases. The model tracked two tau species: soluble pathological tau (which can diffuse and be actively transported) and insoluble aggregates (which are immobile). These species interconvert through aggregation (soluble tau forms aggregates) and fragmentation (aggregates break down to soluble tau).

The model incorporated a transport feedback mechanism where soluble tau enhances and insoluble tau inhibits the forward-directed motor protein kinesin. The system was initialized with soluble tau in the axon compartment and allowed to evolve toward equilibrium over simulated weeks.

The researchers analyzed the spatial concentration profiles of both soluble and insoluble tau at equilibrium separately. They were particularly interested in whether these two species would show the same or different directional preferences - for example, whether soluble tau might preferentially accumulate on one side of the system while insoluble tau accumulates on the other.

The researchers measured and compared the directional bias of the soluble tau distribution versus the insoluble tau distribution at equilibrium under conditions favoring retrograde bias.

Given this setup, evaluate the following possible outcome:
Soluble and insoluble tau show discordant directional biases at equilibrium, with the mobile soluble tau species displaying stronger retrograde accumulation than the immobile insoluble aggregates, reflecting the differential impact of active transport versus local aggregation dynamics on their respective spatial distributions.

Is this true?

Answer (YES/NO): NO